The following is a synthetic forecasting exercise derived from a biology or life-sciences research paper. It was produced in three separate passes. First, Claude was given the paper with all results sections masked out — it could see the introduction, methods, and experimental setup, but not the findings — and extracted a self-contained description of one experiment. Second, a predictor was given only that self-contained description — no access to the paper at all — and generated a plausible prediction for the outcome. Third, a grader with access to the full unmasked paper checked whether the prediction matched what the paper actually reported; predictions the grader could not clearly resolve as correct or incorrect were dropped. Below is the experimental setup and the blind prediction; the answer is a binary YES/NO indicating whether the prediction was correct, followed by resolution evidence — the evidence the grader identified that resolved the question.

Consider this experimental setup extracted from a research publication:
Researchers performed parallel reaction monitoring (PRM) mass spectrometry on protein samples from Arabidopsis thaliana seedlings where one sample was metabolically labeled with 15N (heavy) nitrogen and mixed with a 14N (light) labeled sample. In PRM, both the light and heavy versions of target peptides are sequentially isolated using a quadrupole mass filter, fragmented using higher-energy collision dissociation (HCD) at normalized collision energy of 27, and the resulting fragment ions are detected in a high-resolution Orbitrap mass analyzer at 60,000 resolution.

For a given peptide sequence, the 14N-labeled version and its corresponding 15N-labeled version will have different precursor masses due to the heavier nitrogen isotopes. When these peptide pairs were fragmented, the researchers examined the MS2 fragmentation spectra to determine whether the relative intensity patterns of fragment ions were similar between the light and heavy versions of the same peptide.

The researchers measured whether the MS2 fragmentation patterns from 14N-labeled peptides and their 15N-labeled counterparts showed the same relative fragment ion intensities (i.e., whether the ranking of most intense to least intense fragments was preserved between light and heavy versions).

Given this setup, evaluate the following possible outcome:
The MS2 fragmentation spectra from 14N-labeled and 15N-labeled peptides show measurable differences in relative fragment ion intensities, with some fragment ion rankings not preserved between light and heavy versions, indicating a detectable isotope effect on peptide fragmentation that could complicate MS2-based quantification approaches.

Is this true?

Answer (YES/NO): NO